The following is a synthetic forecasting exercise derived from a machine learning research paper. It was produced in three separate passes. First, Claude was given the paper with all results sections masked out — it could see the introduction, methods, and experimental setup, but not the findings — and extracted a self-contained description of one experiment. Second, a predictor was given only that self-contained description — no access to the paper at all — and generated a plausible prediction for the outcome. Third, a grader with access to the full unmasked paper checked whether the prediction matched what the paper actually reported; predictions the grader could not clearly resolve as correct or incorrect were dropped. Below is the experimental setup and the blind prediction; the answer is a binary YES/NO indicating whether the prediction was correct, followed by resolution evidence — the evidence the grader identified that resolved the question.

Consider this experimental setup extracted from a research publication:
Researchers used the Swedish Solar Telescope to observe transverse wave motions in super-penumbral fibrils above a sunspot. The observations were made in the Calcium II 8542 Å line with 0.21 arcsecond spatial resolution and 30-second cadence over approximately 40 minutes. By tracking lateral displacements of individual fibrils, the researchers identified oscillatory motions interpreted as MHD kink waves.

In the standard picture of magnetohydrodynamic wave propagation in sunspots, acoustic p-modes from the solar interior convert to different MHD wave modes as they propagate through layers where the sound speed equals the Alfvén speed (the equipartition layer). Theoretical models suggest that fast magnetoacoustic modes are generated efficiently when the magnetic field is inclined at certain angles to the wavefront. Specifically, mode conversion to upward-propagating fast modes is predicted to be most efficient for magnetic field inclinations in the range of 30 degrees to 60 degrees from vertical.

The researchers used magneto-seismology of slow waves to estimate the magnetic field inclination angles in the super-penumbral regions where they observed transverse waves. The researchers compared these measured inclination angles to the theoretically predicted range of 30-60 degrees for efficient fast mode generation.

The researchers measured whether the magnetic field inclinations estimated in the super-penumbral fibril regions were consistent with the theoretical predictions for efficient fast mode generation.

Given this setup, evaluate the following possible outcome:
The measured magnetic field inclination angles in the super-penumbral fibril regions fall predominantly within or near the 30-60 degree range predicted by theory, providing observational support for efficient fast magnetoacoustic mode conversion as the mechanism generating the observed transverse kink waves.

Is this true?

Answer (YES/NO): YES